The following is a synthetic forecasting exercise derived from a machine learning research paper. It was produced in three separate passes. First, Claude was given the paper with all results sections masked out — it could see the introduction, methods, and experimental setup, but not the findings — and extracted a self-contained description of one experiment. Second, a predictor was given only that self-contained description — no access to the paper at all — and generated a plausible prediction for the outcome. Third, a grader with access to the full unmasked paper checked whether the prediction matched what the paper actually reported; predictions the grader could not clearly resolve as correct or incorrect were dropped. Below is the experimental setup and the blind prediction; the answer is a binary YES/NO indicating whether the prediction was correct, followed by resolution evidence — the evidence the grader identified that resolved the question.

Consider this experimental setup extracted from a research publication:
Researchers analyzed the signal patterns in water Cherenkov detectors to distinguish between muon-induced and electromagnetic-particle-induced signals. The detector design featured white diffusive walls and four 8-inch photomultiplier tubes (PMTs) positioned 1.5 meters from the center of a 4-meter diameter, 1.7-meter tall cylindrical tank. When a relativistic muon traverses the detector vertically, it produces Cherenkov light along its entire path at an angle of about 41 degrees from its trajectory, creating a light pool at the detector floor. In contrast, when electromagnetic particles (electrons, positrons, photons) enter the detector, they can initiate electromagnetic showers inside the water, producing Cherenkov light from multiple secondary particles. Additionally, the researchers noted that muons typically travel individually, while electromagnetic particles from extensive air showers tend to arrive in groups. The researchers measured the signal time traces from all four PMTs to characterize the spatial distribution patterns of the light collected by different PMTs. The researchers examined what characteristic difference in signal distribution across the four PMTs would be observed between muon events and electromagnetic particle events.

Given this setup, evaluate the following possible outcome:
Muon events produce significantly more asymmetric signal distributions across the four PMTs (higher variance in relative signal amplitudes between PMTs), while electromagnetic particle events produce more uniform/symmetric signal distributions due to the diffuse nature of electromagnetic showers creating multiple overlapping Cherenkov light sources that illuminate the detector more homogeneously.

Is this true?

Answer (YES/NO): YES